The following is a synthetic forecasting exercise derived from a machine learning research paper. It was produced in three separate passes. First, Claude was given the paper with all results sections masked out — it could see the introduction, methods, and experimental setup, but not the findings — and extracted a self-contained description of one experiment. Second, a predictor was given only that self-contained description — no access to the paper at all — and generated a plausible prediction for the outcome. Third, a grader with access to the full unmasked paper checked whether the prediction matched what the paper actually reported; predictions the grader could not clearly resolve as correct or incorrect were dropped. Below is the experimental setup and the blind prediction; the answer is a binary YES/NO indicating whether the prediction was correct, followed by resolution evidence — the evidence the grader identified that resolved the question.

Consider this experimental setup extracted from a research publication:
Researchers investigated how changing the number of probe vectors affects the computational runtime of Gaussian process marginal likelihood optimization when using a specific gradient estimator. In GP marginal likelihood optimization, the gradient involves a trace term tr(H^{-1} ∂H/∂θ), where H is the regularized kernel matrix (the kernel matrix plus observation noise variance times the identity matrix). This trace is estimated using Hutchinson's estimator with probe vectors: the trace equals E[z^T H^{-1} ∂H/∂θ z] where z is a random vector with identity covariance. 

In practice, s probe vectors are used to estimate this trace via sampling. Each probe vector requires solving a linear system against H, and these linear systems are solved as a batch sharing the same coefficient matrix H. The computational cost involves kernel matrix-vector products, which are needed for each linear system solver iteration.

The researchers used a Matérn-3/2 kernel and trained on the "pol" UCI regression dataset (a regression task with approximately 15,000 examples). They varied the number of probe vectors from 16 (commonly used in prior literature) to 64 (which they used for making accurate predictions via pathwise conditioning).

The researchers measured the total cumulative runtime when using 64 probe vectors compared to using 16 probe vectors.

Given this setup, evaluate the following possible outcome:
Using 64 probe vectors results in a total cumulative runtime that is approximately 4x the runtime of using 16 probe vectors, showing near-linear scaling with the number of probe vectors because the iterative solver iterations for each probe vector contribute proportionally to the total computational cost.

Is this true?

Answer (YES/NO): NO